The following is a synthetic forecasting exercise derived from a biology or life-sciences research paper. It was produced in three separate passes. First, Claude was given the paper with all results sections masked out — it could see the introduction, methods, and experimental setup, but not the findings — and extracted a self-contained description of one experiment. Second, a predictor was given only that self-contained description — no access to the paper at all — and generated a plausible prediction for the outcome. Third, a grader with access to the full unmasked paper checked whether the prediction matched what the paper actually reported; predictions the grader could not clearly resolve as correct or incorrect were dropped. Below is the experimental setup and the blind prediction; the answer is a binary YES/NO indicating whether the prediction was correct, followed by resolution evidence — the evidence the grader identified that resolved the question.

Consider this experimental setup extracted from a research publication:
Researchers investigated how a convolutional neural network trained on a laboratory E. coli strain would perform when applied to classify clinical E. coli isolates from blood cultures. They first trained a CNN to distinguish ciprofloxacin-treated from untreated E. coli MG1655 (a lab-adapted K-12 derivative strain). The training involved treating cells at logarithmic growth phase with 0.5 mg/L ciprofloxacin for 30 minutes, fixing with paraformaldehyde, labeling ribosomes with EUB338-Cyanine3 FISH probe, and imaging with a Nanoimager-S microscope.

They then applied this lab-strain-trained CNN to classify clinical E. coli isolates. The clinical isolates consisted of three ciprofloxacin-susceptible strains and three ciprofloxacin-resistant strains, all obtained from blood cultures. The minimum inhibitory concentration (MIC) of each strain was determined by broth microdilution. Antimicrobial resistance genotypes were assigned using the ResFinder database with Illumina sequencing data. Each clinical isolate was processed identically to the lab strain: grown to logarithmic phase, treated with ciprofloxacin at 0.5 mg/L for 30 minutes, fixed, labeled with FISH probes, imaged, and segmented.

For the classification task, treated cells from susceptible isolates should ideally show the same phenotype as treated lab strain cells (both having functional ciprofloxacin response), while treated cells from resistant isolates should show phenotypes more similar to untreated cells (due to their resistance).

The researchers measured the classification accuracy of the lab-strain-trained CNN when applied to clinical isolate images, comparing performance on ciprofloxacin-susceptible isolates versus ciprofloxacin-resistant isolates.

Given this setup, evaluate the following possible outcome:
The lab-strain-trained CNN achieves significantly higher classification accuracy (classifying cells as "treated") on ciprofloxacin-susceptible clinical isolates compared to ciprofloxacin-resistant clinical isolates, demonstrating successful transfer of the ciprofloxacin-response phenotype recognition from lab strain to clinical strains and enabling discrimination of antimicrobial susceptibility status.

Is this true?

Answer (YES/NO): NO